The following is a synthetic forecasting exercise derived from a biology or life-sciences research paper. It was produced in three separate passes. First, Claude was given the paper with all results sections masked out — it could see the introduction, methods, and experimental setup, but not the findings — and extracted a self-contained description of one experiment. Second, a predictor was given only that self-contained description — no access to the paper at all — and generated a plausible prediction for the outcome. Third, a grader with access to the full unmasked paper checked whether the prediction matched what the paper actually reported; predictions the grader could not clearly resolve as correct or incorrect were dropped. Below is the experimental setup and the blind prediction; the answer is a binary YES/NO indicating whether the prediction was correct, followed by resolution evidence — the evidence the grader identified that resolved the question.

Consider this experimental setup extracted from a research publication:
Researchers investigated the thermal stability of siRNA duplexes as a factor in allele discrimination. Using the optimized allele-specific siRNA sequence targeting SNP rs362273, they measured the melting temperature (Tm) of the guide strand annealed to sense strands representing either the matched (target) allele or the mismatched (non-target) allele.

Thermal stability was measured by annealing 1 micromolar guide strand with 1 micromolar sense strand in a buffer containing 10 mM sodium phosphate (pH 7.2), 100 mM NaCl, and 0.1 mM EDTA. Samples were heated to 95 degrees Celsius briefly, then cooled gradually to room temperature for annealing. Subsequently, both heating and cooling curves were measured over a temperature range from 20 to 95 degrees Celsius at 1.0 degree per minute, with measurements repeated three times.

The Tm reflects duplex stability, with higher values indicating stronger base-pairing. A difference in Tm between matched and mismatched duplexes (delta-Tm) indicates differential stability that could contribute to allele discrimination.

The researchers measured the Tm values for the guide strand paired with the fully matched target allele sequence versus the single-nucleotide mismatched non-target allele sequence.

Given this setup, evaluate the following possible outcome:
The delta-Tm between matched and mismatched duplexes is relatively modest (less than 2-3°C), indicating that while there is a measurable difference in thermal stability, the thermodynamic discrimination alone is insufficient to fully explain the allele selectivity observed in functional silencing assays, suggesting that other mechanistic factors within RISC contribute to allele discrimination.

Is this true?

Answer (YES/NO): NO